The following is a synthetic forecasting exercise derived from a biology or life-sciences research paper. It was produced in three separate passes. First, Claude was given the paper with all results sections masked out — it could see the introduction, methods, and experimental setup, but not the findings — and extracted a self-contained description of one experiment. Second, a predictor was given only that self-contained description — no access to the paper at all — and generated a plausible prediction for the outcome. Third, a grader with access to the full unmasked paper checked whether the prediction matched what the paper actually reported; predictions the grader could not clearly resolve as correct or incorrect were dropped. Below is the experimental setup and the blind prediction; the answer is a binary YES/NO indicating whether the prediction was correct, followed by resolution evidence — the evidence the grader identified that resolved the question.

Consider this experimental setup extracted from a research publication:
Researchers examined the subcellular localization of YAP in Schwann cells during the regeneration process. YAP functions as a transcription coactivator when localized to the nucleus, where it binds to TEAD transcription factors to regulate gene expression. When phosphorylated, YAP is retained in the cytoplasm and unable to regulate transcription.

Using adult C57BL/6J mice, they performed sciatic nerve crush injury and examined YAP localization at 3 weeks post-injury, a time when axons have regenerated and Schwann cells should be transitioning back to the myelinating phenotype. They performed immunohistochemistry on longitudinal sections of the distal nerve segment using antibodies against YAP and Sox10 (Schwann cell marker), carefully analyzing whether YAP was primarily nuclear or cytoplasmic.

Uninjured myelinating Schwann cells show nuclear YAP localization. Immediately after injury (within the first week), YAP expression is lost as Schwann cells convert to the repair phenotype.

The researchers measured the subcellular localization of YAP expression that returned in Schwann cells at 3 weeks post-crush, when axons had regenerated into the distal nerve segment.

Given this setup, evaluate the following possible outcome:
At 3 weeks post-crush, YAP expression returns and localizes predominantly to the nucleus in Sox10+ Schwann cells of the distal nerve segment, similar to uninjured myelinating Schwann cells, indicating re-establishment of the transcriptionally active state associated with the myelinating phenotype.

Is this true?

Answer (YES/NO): NO